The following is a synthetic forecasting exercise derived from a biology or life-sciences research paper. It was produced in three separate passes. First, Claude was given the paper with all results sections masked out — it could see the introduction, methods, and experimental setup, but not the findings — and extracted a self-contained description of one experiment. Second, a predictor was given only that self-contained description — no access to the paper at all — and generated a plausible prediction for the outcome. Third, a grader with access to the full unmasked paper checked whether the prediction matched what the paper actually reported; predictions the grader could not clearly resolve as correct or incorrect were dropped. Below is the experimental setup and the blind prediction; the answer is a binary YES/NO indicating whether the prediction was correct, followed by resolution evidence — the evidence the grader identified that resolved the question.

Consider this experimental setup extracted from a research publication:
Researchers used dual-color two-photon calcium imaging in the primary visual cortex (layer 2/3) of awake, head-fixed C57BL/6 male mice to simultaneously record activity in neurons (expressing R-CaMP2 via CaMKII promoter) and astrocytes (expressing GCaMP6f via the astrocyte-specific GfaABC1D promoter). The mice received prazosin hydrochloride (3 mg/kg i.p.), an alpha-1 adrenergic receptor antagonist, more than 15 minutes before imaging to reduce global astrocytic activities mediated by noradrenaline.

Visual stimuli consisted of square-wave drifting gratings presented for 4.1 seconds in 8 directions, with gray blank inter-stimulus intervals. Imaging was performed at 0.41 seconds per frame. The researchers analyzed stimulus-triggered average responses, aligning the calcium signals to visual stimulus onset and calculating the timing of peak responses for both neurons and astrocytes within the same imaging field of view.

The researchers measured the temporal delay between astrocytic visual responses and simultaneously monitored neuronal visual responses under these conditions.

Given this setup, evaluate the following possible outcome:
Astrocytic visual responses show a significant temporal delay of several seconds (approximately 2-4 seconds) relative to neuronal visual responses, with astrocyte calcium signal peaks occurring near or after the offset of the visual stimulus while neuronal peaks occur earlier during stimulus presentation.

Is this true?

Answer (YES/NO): NO